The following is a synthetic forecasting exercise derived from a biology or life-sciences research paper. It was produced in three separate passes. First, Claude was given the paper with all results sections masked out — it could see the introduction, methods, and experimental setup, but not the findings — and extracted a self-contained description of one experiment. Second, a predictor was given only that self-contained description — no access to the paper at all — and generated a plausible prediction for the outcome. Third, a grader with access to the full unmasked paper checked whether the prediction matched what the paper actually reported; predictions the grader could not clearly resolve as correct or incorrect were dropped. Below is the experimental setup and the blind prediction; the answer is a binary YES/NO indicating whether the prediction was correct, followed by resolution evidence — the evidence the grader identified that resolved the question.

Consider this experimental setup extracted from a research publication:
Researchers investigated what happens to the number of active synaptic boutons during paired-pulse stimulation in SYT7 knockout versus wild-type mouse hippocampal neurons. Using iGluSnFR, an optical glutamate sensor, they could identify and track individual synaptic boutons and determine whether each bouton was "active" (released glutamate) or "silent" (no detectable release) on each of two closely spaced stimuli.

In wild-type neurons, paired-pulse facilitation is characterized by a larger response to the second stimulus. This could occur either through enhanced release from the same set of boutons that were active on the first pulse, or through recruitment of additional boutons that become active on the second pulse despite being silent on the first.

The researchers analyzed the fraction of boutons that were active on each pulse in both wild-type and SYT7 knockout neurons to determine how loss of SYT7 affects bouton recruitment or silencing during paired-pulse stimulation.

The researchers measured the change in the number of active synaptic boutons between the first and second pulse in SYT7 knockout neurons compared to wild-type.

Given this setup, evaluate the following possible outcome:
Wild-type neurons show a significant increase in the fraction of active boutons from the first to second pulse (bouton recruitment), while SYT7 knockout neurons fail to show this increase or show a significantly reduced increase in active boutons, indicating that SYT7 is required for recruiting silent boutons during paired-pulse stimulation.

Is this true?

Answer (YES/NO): NO